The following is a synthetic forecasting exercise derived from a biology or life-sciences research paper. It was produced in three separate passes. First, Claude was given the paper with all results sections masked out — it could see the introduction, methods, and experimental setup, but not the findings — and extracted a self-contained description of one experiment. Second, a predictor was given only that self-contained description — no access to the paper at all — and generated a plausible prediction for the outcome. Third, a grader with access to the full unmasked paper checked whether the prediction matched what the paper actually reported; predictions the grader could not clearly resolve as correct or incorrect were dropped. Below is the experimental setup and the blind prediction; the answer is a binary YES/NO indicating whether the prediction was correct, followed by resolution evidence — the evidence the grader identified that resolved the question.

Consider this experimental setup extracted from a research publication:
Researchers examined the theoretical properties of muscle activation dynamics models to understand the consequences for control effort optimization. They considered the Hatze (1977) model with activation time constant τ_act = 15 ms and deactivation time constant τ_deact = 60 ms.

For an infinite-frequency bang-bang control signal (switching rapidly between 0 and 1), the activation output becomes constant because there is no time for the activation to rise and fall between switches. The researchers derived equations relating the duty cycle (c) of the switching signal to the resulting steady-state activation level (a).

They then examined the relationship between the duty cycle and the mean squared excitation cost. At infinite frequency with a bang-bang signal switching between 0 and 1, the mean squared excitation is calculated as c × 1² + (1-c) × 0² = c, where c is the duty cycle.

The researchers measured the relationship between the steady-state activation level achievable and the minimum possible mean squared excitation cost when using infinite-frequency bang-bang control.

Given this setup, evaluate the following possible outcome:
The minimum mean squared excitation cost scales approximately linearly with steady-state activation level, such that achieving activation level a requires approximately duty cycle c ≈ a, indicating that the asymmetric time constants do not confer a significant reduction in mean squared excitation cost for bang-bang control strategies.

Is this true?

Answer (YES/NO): NO